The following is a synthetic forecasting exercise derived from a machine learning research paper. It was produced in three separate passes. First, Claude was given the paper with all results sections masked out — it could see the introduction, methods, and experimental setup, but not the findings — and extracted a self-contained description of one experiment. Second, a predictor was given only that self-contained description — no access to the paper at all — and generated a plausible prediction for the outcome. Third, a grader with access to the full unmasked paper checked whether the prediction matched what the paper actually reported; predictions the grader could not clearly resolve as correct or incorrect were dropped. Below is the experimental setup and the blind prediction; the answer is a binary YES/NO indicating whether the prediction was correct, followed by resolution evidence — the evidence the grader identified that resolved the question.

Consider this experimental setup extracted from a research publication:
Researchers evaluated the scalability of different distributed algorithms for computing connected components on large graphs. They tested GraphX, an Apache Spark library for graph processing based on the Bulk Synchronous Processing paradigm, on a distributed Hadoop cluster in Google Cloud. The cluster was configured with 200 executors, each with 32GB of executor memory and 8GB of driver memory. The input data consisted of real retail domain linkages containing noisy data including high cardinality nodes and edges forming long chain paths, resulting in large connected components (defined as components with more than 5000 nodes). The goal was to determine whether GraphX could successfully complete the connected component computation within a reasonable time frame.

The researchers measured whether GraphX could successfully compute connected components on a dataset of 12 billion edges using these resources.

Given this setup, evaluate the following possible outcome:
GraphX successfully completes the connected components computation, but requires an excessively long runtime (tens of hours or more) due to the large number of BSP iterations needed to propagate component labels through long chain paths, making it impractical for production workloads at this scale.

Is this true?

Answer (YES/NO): NO